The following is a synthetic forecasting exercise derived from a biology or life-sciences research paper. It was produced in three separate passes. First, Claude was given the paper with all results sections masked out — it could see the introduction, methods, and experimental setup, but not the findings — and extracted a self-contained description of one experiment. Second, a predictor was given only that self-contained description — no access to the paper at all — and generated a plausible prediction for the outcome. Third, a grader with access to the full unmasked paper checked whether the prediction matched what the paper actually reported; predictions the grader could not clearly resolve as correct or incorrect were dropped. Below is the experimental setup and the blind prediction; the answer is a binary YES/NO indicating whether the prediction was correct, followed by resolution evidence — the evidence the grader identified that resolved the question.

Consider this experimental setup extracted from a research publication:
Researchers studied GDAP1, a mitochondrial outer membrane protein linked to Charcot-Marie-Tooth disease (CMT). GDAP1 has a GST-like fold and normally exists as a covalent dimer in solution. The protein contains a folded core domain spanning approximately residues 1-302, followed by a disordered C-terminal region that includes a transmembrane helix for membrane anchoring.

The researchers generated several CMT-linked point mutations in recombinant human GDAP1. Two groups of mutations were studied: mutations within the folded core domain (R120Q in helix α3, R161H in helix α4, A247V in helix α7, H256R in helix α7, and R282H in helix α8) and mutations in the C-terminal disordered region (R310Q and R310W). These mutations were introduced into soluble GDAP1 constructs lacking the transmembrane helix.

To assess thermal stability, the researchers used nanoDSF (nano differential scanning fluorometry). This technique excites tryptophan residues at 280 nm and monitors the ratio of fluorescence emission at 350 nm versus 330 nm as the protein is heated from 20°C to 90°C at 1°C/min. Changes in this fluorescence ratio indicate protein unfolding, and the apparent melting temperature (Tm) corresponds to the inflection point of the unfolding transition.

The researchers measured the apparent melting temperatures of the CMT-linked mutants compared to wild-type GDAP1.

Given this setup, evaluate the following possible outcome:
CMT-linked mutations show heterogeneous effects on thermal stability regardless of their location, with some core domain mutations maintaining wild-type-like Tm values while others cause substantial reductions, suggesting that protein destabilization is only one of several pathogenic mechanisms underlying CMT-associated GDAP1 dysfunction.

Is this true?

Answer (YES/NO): NO